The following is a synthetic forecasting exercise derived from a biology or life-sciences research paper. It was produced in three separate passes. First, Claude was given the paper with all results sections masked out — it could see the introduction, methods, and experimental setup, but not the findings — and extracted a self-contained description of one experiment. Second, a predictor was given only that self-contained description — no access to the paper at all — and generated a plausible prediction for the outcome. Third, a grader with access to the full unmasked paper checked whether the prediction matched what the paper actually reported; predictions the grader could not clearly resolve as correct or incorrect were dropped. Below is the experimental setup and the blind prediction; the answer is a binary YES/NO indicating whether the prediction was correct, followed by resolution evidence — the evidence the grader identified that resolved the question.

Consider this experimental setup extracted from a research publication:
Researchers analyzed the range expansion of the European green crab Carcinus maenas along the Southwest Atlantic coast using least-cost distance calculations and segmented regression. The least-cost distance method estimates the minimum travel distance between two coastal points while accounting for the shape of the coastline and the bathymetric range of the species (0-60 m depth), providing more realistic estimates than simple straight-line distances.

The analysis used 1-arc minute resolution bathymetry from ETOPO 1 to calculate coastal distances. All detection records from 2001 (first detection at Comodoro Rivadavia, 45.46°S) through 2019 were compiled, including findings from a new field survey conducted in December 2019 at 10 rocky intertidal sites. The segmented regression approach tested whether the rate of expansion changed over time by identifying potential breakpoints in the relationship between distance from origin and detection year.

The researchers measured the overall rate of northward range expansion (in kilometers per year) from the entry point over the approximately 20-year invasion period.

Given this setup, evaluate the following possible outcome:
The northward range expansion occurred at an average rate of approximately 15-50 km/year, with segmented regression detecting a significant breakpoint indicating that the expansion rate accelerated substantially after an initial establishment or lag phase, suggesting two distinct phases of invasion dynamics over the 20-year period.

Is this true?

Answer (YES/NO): NO